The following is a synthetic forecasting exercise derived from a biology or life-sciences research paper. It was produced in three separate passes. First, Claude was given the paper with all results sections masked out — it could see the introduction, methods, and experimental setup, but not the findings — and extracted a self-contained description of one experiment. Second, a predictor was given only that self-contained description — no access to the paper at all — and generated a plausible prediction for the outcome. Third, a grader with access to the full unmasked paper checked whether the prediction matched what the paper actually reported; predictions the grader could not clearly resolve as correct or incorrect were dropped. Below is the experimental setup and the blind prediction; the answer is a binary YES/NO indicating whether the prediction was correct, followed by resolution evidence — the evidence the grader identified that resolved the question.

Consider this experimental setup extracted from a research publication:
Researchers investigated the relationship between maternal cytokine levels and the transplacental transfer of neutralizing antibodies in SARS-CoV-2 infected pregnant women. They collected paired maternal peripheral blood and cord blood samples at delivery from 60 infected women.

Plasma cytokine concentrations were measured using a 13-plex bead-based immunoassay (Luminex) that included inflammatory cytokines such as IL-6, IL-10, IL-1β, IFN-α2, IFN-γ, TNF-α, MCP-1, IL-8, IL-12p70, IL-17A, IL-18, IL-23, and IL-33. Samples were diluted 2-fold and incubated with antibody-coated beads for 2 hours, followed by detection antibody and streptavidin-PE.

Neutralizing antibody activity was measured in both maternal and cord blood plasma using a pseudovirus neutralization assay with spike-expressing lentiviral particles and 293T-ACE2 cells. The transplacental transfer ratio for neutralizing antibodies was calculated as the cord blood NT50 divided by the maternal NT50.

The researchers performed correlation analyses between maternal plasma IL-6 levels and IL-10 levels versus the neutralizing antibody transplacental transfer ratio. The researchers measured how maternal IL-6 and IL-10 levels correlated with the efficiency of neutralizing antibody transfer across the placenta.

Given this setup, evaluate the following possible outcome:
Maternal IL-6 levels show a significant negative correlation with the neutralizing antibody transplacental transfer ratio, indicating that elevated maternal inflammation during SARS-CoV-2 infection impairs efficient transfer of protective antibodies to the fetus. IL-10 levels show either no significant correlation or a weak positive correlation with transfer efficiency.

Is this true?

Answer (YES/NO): NO